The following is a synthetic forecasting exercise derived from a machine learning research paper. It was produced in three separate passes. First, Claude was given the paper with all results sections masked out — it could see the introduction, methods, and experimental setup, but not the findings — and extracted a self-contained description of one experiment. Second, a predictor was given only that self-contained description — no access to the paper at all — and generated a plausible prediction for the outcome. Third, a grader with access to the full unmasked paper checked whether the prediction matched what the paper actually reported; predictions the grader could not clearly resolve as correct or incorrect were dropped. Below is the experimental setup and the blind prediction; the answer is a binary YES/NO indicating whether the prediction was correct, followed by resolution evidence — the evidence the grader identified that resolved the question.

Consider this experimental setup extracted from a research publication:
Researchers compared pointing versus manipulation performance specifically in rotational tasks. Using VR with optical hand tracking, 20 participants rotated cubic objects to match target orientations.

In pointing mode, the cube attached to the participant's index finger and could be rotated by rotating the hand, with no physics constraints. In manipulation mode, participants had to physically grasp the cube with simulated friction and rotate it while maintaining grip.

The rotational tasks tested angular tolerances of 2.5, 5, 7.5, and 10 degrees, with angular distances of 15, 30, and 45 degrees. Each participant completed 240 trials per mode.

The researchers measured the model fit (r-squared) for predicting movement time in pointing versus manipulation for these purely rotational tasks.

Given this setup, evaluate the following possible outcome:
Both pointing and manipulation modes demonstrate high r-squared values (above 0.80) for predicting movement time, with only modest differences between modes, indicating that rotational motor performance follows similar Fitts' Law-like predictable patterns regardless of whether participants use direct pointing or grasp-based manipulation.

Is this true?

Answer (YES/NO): NO